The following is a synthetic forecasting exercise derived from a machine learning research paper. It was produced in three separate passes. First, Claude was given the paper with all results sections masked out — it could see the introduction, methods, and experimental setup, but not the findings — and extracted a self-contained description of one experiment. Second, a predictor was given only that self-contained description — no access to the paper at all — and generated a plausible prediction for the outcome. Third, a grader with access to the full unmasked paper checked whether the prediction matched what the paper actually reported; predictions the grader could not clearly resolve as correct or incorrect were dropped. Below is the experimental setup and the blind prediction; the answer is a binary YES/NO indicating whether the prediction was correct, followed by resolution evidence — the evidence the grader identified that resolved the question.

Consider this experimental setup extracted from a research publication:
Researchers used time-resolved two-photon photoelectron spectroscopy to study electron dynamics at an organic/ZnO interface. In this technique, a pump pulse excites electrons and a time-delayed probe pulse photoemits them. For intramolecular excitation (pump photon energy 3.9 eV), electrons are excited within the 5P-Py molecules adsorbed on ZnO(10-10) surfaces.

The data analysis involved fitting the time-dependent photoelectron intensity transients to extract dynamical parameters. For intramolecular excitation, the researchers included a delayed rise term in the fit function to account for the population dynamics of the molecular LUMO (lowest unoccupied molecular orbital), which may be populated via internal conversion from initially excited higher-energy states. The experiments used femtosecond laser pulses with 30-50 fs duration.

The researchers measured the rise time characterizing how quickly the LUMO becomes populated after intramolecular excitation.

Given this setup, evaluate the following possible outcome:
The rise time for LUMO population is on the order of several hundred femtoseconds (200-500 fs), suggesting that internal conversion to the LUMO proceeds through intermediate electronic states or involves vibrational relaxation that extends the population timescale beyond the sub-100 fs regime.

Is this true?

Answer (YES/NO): NO